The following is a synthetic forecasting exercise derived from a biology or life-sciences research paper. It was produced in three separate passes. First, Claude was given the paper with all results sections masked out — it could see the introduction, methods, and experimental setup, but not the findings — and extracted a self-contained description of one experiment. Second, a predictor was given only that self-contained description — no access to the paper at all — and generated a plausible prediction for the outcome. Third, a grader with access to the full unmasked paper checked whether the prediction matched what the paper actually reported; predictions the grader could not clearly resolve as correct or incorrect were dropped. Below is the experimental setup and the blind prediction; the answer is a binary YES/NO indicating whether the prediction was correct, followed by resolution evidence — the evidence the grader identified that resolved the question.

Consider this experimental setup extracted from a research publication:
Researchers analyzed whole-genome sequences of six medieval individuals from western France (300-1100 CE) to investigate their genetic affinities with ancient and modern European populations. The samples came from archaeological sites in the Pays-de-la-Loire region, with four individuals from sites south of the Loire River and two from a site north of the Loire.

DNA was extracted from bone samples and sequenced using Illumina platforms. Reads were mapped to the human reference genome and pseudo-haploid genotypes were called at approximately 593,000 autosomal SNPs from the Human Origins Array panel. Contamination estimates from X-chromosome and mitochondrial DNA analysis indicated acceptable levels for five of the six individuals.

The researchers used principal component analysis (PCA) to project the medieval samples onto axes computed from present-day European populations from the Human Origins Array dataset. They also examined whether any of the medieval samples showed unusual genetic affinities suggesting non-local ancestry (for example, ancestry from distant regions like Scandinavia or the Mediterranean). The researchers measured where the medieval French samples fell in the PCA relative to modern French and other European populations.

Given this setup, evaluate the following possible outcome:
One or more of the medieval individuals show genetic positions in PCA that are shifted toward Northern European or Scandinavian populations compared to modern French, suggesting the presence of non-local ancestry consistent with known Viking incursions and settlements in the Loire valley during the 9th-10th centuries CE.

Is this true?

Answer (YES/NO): NO